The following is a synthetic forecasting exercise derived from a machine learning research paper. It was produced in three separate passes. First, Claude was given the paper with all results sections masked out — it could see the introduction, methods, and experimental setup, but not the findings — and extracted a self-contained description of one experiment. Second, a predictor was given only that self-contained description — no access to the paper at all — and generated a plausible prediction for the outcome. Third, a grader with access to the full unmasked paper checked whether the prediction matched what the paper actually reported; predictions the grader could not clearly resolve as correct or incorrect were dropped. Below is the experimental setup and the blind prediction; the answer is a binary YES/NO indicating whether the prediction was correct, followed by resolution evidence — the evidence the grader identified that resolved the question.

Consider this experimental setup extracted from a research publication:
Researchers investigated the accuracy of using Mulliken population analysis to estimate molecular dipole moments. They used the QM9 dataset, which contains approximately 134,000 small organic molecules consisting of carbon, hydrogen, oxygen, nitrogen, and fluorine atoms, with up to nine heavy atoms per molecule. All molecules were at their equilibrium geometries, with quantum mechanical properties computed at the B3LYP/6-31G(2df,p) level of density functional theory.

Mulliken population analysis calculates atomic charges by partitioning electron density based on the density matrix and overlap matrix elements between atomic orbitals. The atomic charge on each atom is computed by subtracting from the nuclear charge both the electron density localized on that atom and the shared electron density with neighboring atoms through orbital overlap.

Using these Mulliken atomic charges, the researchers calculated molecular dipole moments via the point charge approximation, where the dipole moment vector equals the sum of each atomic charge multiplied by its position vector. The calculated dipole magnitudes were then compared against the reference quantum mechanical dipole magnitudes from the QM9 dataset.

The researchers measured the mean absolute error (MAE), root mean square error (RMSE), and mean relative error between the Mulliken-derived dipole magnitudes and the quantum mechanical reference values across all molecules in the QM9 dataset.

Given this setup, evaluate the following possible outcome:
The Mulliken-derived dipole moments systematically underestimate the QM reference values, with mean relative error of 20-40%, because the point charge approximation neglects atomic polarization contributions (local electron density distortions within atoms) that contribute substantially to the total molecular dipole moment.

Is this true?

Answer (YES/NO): NO